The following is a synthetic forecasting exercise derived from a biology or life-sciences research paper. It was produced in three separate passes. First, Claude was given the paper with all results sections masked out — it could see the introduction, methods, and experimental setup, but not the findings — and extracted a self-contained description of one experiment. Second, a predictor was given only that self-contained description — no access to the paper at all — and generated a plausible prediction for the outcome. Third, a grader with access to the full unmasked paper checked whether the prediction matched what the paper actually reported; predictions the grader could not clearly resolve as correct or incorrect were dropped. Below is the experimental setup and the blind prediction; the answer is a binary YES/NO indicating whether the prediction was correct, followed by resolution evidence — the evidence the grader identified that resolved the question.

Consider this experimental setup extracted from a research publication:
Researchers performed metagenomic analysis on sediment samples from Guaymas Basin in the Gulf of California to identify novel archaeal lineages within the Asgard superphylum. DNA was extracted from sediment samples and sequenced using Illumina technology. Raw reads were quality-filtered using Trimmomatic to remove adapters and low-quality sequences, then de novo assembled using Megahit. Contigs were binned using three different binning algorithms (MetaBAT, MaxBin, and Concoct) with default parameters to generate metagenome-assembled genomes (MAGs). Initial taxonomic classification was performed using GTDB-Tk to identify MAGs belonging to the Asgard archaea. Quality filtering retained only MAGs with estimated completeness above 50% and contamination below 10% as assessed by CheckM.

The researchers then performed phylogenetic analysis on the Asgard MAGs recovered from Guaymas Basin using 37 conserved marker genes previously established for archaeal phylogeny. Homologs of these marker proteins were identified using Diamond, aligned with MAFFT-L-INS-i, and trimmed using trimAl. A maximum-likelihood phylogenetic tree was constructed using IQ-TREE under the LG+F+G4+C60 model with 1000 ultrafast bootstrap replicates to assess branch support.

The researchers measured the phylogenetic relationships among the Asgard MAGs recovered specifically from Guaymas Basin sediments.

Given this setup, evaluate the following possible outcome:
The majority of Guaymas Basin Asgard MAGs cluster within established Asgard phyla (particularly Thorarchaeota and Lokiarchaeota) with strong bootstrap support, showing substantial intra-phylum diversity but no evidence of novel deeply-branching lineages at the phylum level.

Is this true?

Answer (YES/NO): NO